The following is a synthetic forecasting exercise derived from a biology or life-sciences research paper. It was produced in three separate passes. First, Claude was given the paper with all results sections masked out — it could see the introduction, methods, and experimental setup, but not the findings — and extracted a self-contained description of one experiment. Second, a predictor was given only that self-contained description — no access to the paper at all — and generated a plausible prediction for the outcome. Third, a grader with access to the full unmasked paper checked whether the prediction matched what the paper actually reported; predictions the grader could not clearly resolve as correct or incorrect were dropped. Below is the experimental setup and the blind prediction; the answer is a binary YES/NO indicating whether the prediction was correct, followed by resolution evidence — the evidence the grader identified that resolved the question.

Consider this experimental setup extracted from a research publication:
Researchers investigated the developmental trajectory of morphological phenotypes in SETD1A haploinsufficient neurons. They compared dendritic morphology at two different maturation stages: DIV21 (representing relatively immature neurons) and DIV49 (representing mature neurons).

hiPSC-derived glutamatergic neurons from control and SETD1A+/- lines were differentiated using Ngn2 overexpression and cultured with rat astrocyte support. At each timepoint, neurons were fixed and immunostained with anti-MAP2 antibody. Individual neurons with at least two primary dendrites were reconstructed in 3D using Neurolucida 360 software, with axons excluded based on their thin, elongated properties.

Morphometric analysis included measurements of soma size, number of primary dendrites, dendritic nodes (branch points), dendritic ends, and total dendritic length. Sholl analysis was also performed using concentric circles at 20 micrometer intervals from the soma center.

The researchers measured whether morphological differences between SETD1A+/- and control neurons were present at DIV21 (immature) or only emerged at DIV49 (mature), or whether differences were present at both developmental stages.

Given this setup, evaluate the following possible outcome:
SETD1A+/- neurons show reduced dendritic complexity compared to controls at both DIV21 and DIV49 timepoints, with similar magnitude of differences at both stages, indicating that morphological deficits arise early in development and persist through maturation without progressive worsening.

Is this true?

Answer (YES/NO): NO